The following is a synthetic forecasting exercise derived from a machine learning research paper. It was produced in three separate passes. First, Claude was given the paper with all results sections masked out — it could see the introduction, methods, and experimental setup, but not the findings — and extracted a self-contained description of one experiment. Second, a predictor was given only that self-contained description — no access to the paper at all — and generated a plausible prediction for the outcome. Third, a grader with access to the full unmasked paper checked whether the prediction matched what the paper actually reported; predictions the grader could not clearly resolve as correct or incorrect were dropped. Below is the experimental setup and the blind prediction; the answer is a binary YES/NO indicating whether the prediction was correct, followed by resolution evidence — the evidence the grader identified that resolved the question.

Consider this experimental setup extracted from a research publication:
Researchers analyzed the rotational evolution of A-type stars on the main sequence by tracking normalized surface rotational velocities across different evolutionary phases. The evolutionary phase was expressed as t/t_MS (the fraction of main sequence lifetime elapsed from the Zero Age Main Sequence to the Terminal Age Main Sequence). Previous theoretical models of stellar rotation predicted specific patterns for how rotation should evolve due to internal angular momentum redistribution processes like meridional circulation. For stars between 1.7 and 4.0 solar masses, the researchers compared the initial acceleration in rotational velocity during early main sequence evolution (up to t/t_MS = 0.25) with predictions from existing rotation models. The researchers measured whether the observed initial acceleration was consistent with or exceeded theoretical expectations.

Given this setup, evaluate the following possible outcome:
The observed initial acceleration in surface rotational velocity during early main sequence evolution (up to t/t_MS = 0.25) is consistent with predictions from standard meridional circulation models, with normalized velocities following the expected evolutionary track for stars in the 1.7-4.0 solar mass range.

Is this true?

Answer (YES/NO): NO